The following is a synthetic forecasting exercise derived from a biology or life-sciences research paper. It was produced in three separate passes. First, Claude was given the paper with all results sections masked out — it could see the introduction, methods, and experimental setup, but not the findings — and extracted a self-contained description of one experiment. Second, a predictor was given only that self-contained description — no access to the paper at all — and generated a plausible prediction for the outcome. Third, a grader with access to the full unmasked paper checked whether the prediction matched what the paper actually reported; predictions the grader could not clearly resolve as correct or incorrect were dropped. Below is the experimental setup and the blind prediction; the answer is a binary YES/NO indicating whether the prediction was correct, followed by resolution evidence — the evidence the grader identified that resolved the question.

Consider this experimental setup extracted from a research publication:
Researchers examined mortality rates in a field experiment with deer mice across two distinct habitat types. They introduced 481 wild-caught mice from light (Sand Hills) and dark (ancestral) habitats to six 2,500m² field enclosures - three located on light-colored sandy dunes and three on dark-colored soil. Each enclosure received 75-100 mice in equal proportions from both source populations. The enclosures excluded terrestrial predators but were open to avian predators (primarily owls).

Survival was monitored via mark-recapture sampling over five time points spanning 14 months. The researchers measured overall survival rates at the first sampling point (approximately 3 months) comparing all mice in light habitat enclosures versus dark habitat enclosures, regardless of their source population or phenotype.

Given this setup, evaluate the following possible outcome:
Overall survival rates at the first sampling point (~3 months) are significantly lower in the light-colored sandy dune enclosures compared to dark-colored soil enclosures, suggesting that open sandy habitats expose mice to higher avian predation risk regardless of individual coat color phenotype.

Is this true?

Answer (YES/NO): YES